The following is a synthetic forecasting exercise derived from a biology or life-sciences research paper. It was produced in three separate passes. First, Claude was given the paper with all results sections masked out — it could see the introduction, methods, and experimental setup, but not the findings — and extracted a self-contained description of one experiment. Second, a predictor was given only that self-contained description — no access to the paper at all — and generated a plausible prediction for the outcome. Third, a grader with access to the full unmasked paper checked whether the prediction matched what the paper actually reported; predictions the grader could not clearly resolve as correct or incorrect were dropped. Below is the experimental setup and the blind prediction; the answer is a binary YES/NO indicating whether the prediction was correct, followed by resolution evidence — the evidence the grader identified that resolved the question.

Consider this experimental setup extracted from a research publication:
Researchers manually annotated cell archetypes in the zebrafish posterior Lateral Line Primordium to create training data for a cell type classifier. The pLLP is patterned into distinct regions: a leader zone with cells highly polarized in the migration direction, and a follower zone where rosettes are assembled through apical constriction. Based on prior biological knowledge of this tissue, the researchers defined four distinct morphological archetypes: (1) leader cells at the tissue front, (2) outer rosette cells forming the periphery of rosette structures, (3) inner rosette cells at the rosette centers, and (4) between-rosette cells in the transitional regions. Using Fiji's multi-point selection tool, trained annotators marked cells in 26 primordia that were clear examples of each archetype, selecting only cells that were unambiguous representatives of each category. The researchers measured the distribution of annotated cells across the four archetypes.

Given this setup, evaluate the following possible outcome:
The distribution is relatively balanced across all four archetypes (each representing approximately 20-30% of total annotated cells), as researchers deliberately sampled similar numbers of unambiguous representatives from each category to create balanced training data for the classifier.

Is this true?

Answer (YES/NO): NO